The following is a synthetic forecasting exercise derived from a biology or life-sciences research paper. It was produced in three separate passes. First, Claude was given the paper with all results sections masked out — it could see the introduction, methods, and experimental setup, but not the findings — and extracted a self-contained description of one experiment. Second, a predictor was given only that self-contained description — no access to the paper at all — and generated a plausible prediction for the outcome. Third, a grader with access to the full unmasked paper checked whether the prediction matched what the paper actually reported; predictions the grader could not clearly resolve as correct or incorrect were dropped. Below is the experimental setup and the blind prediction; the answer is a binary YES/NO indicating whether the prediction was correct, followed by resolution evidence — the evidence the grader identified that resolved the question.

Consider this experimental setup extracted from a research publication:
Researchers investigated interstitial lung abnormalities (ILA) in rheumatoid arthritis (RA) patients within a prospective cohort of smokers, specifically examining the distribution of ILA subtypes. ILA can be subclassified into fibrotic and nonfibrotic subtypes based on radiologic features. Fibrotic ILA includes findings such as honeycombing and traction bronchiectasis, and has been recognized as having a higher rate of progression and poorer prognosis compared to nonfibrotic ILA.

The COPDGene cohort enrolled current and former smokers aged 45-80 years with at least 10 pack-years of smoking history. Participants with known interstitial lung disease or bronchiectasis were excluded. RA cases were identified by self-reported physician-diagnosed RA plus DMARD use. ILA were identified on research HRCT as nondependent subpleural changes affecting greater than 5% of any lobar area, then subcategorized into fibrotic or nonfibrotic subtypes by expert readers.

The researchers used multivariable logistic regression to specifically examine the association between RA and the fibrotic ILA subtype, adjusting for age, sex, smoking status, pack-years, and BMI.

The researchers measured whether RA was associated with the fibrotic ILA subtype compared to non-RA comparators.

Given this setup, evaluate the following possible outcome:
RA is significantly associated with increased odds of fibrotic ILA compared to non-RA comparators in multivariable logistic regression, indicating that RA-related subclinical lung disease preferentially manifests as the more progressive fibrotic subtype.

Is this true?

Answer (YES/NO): YES